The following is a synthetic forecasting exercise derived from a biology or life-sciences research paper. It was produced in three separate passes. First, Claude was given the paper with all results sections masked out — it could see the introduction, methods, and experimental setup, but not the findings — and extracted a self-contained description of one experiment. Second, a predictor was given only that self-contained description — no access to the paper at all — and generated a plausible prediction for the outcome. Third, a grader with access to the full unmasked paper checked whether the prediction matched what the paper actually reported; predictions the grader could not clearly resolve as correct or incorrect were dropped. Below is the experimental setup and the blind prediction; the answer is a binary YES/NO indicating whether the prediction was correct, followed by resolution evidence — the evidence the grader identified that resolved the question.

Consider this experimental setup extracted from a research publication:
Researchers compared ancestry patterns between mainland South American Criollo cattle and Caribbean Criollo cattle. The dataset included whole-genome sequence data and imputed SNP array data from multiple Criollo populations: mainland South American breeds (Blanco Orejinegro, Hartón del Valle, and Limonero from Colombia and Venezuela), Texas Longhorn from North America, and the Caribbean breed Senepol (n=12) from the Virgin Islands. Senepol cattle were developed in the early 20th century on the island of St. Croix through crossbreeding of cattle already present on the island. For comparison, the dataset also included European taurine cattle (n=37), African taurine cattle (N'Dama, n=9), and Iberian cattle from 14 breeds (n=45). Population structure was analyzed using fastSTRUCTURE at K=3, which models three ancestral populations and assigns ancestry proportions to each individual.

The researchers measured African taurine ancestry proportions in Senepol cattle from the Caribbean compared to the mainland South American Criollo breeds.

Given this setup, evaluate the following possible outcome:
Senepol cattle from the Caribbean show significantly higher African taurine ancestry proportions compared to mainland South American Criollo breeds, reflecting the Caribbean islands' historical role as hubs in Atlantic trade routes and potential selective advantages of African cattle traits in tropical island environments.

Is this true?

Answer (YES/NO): NO